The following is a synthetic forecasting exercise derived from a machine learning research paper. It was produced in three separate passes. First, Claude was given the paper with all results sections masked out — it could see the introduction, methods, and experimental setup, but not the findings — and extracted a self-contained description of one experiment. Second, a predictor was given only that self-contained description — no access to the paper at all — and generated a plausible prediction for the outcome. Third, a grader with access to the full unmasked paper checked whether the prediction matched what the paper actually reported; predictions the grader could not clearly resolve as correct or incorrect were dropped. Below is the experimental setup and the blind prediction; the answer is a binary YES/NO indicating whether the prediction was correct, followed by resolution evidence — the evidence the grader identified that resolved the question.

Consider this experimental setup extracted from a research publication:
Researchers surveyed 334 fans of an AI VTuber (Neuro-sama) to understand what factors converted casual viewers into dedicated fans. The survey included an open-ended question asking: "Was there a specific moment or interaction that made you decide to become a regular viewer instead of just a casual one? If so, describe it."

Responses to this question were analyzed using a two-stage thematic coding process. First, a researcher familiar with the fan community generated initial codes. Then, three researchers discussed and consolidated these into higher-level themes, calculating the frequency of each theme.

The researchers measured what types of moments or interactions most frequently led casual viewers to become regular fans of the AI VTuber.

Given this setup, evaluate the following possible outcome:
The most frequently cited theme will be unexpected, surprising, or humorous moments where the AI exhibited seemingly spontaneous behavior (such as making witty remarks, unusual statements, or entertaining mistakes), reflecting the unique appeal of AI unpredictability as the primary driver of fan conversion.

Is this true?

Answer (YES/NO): NO